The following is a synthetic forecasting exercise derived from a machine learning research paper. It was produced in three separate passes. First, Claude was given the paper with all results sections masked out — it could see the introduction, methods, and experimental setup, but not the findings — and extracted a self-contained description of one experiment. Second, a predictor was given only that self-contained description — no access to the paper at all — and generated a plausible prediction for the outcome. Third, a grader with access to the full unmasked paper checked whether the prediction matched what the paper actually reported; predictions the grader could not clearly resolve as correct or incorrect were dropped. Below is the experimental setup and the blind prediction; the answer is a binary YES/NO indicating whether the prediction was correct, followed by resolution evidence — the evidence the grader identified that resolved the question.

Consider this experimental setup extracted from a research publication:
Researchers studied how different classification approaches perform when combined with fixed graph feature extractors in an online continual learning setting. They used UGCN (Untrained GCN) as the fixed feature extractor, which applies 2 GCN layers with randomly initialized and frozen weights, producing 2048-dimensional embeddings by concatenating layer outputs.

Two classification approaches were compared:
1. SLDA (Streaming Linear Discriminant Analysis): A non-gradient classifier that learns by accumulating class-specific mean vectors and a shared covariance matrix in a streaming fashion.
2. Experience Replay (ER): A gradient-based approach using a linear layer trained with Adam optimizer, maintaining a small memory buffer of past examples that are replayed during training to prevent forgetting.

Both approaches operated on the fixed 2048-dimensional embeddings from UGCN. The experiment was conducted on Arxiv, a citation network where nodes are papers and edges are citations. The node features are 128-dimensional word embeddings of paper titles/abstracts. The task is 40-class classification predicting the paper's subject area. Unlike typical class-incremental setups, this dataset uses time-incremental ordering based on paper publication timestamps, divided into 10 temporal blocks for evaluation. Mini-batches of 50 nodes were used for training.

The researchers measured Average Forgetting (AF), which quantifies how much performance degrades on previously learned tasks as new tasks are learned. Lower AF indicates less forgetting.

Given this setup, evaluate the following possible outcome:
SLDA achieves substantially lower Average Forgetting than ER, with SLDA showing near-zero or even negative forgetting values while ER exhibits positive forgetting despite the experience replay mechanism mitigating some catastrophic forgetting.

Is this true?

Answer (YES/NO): NO